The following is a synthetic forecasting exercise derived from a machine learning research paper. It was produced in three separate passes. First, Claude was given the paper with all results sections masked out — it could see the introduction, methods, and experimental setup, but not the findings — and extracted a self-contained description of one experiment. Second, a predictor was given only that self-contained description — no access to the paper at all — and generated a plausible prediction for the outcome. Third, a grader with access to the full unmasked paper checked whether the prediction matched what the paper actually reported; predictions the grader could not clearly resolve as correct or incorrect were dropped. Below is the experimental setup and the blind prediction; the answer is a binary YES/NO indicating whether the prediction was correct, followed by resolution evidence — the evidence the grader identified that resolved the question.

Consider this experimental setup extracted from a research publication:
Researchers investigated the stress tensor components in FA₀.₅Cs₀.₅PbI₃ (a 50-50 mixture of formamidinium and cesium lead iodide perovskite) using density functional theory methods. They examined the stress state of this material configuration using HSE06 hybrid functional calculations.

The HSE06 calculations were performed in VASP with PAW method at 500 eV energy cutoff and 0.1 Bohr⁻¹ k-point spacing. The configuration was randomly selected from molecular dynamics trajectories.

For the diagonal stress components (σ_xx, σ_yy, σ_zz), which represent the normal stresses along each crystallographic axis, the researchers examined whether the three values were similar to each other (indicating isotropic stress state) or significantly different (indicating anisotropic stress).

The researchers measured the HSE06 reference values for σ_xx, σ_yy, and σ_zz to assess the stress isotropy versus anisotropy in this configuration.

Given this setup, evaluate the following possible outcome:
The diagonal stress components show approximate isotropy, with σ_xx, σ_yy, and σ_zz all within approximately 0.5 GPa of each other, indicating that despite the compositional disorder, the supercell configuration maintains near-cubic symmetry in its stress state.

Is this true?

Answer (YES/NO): NO